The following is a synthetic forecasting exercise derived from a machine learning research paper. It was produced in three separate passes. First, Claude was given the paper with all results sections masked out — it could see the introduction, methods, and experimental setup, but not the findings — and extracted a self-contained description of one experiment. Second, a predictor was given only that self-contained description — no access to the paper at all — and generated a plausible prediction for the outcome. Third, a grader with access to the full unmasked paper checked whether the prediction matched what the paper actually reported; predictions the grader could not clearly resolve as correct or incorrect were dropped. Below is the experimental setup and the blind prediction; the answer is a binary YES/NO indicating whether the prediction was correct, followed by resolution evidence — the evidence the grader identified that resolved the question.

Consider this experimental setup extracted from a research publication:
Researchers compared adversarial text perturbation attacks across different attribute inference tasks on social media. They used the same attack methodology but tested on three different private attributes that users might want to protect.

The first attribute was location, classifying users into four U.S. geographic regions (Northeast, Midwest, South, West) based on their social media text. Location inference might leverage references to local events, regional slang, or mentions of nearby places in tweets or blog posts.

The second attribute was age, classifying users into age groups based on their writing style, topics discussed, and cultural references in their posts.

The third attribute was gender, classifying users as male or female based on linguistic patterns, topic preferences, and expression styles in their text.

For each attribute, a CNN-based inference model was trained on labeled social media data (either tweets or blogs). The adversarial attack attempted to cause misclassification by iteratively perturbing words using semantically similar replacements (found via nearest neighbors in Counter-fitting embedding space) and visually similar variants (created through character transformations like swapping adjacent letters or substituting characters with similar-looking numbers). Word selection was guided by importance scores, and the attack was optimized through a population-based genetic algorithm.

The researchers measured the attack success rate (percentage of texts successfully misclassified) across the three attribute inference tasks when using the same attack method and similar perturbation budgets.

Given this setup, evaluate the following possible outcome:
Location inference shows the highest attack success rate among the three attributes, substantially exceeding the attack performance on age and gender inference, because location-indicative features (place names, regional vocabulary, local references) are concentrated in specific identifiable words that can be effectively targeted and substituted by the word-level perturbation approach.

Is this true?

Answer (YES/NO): YES